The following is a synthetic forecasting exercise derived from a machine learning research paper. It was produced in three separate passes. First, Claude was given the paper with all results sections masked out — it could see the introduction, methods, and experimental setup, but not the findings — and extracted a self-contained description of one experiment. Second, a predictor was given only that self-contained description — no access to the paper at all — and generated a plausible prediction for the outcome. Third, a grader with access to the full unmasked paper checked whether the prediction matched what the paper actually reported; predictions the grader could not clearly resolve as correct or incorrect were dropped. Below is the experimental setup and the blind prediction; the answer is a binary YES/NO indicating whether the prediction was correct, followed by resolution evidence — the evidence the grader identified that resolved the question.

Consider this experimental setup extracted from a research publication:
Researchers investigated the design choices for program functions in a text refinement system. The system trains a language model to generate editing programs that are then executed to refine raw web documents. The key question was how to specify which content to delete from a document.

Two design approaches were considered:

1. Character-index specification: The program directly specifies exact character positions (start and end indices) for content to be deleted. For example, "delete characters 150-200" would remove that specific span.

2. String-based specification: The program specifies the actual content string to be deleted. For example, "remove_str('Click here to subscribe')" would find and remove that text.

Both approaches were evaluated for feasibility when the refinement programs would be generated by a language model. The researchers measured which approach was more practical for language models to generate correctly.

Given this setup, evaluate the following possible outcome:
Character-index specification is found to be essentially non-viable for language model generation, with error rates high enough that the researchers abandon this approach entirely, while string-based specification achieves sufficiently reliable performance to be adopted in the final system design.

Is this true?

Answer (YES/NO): NO